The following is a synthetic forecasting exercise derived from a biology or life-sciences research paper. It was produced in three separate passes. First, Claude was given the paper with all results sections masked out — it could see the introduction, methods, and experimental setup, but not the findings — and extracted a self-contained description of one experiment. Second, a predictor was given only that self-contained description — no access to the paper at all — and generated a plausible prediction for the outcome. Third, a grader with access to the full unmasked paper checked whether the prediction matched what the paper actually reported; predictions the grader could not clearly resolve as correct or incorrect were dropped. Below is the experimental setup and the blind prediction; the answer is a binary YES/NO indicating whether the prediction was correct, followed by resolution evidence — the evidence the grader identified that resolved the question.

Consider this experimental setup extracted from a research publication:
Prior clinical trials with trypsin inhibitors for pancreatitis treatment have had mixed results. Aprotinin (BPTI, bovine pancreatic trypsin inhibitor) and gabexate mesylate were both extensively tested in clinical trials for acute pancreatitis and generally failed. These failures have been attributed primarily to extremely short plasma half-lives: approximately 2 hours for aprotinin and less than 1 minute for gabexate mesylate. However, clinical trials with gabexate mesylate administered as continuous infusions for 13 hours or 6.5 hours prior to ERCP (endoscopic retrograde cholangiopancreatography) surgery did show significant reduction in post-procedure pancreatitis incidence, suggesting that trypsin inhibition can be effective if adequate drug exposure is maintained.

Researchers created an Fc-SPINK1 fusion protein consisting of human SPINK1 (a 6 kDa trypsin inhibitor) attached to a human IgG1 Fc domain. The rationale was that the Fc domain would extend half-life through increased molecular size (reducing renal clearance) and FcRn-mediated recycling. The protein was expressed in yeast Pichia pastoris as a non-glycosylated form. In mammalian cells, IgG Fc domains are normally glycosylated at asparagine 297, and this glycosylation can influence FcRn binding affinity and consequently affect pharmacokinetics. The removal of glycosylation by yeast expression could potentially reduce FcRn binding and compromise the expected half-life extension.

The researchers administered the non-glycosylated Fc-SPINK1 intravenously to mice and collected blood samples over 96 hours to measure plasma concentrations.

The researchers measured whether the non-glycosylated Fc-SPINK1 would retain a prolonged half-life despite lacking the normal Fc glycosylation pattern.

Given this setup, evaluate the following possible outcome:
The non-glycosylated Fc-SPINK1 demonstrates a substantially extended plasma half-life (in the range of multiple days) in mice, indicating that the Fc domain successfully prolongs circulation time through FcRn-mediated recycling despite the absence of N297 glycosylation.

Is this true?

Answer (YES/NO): YES